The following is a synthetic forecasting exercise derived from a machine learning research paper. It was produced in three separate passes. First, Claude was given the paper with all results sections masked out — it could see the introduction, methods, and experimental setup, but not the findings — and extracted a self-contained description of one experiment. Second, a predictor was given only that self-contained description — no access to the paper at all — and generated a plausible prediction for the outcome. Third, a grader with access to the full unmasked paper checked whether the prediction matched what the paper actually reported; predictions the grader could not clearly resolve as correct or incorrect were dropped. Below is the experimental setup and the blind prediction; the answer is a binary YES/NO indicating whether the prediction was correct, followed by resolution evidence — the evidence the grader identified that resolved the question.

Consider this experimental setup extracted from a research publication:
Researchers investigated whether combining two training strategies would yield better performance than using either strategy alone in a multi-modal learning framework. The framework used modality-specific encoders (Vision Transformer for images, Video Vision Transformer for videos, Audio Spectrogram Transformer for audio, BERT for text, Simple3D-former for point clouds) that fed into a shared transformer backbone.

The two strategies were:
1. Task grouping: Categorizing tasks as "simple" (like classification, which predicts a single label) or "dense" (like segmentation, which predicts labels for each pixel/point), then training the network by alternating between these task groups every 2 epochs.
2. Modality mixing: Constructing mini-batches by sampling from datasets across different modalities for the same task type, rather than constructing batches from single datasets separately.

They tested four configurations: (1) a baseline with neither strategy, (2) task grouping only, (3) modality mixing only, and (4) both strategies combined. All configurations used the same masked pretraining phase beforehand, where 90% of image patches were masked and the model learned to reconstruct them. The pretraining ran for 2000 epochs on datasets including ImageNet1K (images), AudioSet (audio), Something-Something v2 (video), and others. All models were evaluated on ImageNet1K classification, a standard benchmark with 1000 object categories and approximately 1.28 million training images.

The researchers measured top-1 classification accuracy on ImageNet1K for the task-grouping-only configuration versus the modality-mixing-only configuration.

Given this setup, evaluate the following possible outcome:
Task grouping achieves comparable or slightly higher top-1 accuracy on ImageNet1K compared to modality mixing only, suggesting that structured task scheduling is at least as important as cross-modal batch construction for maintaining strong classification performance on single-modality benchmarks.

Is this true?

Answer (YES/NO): YES